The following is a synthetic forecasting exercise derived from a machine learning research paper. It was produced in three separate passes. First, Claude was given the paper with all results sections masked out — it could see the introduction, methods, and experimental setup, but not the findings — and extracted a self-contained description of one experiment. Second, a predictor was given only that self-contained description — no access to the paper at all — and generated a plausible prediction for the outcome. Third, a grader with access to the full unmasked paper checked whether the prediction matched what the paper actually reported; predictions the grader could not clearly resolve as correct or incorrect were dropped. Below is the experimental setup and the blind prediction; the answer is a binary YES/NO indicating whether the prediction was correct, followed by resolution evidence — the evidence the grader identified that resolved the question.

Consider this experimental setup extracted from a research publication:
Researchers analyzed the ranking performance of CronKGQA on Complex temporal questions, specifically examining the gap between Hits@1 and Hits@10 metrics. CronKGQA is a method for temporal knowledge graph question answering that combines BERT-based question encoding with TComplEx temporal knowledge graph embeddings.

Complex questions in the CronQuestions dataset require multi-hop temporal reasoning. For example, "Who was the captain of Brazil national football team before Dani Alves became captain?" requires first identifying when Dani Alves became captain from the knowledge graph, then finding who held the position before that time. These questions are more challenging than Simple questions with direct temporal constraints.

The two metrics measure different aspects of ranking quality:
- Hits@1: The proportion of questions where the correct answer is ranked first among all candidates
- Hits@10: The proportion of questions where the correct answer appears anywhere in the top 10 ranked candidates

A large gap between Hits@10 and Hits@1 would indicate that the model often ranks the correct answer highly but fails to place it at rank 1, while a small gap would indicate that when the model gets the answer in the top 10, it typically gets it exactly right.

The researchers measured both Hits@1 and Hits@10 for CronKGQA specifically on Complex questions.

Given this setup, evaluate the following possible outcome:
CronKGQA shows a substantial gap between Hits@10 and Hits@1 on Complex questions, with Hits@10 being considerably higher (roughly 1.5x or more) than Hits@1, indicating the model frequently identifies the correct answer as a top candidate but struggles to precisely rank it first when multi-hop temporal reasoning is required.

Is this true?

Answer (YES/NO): YES